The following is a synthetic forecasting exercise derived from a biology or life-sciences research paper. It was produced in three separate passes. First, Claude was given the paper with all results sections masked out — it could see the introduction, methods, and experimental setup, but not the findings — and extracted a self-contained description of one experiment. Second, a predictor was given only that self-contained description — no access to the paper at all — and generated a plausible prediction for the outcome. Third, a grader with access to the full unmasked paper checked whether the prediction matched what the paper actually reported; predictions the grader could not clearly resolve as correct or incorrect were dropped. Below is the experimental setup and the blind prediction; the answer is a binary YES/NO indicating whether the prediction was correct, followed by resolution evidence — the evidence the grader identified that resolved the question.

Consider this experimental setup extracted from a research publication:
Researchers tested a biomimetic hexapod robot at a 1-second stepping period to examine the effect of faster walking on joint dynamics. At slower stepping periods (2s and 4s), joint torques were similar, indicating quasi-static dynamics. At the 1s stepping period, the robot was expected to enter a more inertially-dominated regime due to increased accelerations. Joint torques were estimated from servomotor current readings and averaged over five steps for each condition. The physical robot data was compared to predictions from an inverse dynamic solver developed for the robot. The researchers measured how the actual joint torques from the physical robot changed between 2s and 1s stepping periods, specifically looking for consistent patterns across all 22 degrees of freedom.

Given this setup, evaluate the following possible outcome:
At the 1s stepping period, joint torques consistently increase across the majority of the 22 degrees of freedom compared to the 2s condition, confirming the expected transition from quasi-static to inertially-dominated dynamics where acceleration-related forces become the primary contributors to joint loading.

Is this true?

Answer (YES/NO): NO